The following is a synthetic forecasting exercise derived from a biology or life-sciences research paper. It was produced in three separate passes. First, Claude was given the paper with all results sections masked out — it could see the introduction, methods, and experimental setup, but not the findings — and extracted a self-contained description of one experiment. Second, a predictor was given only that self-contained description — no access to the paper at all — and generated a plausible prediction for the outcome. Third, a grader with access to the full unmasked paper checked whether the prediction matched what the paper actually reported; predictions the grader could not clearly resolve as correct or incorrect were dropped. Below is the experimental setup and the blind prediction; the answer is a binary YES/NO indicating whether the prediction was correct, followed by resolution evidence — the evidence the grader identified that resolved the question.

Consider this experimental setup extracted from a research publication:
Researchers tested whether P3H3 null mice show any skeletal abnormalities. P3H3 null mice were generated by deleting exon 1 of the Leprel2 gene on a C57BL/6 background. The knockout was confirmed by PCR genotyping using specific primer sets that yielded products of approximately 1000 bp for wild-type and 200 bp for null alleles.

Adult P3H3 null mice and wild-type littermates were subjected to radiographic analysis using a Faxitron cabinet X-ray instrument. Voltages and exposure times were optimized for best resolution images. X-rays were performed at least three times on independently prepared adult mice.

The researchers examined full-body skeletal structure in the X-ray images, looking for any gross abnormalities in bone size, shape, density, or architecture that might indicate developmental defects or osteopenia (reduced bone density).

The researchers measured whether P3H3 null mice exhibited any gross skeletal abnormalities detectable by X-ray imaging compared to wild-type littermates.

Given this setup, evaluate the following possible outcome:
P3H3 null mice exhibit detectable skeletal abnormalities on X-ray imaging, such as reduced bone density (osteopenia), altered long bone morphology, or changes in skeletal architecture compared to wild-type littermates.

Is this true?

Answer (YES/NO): NO